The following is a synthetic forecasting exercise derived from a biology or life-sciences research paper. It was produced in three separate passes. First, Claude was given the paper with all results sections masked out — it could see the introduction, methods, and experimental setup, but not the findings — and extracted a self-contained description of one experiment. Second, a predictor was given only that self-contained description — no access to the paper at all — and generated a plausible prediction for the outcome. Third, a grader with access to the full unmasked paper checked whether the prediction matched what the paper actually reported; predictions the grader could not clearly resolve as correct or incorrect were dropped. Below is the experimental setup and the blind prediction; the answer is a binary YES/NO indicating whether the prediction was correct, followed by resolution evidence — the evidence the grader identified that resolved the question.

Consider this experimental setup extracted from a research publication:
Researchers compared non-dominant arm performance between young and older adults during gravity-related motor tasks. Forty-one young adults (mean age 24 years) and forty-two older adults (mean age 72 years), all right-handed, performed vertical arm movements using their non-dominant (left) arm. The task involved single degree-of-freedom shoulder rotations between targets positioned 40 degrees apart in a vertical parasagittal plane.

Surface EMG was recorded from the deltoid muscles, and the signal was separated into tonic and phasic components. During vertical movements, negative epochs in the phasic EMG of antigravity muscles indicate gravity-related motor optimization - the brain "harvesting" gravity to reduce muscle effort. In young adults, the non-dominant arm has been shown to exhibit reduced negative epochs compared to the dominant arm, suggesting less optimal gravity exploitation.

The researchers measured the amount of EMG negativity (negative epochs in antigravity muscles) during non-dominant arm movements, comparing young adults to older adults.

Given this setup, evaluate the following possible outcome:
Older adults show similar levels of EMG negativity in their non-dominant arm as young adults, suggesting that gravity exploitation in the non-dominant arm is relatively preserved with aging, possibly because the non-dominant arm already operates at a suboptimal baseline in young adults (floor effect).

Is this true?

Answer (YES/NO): YES